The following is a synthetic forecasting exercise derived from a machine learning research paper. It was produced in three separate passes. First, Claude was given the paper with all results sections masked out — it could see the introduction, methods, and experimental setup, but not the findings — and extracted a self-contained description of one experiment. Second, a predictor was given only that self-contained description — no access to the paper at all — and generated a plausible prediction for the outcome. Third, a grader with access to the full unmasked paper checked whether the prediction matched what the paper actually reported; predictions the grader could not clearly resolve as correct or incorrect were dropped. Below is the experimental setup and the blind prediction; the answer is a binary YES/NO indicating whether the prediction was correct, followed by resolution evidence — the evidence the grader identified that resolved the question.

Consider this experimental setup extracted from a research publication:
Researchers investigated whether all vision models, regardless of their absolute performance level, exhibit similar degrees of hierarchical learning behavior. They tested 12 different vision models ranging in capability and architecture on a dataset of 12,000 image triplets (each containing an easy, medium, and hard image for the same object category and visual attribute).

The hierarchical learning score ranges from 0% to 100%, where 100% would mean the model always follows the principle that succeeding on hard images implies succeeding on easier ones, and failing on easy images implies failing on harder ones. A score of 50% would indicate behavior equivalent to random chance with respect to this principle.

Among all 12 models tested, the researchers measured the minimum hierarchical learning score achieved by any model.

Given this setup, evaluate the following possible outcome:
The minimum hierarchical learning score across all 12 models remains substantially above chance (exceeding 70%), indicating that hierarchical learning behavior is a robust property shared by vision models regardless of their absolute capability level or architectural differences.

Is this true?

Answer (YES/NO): YES